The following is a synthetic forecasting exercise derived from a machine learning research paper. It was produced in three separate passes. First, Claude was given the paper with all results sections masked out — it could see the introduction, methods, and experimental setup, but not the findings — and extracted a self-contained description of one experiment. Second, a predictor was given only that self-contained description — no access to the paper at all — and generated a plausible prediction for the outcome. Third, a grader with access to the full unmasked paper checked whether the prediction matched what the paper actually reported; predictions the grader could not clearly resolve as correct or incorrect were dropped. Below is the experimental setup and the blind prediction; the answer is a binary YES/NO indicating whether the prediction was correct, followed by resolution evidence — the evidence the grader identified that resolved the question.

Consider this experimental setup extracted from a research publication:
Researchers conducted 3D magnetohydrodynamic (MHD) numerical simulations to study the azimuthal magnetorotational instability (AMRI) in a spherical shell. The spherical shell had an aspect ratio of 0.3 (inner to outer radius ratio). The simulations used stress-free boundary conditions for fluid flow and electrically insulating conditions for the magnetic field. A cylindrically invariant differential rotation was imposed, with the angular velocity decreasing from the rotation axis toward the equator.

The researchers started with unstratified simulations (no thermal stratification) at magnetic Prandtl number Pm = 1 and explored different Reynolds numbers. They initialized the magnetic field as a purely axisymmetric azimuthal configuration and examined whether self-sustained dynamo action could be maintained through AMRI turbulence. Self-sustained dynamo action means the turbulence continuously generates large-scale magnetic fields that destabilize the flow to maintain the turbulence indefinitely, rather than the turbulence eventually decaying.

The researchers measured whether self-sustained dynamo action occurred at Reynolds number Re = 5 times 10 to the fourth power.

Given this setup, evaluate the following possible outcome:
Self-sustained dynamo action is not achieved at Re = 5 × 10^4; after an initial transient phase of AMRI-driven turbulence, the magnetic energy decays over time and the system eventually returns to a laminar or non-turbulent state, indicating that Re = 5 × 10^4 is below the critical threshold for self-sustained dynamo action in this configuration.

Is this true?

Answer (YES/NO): NO